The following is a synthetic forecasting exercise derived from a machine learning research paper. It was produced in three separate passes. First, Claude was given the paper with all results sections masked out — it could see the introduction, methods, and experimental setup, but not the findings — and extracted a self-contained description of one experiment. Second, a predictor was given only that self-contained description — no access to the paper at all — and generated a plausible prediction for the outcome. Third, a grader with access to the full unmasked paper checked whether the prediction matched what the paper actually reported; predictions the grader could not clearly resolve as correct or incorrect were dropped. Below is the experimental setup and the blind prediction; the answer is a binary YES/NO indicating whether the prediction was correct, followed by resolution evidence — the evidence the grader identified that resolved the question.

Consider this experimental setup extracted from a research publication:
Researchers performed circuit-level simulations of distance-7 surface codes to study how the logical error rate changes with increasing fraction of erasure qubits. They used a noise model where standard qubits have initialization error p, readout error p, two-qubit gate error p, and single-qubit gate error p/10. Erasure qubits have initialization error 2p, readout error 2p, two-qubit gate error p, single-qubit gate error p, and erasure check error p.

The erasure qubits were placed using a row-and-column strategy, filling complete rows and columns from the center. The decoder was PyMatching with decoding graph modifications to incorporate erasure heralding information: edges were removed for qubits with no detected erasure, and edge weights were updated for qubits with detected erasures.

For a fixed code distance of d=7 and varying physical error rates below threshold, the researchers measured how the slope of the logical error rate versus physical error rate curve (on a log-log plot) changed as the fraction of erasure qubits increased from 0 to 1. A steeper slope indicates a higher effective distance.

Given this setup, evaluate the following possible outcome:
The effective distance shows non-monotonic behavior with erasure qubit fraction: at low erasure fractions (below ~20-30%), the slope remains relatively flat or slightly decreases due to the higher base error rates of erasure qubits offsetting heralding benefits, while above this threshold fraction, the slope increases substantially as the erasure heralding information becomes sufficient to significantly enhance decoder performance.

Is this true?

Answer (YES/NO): NO